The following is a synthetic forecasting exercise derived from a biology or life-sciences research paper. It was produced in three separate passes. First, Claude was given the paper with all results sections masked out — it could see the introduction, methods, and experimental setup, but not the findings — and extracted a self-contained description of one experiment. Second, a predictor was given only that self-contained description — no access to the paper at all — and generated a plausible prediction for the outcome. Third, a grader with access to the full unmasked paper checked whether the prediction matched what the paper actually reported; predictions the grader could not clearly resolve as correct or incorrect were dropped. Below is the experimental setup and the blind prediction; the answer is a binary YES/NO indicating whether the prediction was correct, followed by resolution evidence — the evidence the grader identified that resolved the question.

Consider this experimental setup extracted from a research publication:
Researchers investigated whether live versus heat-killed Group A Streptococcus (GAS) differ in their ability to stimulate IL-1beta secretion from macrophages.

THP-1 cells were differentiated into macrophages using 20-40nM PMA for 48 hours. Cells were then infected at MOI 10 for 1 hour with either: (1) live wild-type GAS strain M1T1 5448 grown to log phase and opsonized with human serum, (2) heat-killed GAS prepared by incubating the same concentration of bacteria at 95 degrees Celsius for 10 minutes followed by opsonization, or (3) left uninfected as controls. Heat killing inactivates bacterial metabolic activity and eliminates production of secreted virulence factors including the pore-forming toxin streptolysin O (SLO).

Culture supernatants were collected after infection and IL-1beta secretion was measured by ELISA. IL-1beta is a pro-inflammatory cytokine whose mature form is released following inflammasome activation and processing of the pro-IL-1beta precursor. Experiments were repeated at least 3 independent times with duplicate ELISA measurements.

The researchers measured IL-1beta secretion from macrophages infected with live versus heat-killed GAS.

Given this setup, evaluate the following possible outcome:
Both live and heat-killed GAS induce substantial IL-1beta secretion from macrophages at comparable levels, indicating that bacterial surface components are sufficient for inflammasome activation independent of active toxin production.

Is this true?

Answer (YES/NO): NO